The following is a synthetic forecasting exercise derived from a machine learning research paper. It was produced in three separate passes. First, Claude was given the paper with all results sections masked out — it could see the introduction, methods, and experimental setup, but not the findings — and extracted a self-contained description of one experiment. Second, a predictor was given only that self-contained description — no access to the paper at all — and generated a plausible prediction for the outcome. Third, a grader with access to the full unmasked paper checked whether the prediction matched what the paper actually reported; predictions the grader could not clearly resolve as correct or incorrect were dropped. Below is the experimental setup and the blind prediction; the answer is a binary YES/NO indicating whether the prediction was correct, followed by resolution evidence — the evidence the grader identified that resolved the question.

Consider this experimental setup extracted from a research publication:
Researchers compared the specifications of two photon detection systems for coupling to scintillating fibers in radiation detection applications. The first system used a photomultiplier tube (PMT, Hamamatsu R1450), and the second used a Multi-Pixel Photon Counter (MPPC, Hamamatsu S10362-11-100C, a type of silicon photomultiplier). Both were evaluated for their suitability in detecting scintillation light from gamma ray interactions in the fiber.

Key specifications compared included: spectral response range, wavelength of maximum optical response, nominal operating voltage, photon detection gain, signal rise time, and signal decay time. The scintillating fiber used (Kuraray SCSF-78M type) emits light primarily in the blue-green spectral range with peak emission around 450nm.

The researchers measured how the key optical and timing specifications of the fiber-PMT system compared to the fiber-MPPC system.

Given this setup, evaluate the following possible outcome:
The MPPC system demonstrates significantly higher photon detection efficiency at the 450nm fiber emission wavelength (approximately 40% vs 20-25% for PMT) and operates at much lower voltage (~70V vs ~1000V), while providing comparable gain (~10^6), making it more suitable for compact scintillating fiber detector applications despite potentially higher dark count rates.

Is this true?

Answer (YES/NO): NO